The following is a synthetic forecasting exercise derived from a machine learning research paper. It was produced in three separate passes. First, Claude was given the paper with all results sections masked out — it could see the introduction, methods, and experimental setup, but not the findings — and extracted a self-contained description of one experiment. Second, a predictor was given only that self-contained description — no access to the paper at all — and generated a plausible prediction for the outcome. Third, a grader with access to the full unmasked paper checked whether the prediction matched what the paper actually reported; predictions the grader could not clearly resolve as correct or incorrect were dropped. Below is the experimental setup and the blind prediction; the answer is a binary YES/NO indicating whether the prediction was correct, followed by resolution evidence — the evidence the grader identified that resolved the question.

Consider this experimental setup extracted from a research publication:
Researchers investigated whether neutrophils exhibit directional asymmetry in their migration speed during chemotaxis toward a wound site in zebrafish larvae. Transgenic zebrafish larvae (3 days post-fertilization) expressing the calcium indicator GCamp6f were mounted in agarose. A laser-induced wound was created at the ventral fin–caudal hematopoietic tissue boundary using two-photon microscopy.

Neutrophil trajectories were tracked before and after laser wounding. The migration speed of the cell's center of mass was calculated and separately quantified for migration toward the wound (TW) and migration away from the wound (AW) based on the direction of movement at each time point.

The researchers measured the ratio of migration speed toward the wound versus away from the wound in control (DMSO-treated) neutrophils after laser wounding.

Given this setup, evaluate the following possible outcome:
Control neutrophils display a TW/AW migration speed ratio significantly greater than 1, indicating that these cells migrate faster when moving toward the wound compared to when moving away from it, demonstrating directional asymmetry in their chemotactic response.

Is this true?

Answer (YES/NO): YES